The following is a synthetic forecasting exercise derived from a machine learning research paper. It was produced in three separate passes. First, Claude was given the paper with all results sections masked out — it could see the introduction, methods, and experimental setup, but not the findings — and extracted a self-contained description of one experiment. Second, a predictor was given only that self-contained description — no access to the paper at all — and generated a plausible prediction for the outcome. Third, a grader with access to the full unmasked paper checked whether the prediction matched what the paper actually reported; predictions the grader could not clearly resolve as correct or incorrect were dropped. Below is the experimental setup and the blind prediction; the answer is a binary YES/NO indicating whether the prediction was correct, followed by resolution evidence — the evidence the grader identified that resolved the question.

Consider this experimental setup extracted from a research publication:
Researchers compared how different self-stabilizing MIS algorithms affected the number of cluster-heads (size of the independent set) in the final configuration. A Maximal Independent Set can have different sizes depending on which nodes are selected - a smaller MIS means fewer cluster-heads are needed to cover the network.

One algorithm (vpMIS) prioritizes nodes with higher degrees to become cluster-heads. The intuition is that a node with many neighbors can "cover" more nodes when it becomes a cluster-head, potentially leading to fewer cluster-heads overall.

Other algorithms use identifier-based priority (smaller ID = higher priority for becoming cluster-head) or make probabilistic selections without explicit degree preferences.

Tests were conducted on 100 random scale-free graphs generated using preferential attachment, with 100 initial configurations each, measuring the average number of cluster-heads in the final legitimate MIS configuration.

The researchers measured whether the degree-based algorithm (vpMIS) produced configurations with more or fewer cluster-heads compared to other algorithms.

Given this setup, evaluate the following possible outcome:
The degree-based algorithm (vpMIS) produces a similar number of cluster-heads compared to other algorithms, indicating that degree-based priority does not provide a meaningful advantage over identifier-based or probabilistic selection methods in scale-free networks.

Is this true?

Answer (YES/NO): NO